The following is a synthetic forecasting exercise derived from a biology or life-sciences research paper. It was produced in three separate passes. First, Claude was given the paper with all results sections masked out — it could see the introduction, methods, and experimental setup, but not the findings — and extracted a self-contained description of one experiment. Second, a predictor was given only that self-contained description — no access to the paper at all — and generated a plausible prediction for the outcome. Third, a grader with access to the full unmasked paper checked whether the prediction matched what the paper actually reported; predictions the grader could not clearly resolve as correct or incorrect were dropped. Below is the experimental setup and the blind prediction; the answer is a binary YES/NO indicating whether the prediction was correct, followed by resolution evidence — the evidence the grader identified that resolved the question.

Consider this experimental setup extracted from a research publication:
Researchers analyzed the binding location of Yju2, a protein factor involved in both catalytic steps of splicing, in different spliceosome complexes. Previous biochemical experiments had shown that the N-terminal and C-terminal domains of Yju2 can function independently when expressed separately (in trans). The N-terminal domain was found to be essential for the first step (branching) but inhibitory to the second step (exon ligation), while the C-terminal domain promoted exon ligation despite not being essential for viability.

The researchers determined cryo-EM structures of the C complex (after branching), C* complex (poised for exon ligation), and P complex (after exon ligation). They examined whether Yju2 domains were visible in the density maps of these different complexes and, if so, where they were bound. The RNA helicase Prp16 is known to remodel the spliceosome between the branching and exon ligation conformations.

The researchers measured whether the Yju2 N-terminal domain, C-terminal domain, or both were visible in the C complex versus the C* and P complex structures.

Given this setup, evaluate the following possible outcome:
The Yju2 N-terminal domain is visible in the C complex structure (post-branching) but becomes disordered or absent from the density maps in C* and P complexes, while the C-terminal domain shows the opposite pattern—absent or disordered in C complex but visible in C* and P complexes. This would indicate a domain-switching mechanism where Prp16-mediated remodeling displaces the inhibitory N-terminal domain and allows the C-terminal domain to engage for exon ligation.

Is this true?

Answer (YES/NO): YES